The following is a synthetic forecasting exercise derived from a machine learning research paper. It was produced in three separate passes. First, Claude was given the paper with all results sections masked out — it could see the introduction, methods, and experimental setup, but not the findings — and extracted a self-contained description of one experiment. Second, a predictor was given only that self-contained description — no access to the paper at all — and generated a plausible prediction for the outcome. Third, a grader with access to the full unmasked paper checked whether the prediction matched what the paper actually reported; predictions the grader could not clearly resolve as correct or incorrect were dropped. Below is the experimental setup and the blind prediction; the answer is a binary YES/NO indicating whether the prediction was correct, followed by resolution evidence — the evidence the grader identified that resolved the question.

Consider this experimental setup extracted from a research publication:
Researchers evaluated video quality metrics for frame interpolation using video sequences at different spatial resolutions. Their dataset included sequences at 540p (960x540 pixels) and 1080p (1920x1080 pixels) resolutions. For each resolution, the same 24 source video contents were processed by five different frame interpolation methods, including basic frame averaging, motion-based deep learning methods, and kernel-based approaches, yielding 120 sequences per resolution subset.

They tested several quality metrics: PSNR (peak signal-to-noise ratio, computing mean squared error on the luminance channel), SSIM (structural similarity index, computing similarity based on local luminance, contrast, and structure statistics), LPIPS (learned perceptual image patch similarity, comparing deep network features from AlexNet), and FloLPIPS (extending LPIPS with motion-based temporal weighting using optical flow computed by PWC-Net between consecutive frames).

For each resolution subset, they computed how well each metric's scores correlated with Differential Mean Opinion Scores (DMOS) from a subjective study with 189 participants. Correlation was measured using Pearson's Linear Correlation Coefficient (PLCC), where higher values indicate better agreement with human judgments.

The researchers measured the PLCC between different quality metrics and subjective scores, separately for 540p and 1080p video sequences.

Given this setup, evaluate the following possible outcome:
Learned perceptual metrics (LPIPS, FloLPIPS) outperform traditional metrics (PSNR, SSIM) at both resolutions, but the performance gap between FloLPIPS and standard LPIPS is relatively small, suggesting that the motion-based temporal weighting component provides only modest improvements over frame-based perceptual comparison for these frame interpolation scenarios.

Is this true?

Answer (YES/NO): NO